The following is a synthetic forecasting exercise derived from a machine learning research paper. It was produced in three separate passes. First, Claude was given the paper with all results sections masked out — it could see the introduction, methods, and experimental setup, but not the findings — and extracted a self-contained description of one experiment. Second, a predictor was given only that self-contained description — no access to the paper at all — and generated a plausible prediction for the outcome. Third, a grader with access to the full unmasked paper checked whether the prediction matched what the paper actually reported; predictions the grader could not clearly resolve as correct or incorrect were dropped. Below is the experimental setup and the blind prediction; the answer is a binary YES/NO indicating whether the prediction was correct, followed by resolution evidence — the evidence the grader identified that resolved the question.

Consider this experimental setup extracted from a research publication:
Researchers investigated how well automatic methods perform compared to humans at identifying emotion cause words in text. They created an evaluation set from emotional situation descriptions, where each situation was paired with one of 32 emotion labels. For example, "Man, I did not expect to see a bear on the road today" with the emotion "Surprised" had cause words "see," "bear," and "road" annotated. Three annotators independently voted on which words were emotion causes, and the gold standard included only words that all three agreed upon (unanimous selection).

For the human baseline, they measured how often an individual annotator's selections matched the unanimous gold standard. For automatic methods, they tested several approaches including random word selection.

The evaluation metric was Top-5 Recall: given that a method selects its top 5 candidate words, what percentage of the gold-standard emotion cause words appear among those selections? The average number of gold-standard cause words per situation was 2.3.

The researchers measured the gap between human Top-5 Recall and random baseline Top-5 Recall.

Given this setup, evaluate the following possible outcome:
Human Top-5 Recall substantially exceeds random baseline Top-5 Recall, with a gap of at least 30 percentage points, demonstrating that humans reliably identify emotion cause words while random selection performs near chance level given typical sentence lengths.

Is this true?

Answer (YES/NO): YES